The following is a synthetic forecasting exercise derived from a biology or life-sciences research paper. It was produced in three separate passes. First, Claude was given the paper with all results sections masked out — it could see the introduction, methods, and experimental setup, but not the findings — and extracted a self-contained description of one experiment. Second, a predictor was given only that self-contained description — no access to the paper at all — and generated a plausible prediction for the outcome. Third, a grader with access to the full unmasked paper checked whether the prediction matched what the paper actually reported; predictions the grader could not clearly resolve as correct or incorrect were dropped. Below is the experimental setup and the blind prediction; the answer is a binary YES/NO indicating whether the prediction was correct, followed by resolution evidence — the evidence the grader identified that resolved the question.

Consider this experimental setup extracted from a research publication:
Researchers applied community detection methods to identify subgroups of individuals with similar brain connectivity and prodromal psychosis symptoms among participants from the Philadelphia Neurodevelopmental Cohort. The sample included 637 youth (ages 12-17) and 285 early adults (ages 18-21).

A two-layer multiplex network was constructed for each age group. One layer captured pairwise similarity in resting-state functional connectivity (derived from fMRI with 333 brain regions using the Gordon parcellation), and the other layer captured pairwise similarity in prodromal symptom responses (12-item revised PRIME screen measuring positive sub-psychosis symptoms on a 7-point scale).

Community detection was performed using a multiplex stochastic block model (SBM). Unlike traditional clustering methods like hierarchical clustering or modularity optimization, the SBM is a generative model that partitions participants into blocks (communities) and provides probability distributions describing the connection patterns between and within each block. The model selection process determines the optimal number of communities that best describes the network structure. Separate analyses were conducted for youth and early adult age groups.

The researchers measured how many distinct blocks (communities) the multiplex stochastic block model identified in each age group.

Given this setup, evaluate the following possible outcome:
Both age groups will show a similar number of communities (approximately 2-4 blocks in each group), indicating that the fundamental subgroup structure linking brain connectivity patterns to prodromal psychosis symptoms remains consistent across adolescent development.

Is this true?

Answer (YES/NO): YES